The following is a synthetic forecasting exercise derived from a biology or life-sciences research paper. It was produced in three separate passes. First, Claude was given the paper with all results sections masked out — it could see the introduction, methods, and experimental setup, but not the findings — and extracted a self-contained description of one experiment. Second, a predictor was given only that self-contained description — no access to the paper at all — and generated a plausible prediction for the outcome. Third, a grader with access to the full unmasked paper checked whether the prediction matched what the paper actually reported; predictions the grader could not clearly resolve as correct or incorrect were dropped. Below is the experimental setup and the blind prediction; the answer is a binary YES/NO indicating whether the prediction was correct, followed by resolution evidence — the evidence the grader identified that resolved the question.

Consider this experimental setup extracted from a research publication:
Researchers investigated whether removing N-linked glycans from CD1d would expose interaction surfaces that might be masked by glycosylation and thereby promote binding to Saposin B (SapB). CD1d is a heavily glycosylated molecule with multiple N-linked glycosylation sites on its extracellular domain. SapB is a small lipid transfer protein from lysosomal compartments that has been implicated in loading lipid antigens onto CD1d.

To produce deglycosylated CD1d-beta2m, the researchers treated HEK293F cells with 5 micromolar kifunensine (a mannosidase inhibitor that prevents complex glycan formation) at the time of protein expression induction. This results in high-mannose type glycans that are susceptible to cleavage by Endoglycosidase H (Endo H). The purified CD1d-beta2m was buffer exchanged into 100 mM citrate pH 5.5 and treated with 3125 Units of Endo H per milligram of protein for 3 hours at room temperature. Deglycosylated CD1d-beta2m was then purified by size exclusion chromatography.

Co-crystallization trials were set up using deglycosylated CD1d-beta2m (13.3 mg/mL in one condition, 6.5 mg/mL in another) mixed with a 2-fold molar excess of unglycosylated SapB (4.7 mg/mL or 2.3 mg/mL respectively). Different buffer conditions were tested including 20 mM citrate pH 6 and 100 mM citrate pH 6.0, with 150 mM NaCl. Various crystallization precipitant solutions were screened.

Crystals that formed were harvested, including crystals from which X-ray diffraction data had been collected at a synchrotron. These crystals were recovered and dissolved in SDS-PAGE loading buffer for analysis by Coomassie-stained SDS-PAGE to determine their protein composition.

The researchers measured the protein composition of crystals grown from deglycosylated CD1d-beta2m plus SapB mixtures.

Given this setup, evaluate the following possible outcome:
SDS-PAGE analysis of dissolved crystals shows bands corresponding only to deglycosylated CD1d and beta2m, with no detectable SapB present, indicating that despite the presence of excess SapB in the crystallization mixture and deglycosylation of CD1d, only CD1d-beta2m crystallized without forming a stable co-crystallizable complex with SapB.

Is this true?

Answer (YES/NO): YES